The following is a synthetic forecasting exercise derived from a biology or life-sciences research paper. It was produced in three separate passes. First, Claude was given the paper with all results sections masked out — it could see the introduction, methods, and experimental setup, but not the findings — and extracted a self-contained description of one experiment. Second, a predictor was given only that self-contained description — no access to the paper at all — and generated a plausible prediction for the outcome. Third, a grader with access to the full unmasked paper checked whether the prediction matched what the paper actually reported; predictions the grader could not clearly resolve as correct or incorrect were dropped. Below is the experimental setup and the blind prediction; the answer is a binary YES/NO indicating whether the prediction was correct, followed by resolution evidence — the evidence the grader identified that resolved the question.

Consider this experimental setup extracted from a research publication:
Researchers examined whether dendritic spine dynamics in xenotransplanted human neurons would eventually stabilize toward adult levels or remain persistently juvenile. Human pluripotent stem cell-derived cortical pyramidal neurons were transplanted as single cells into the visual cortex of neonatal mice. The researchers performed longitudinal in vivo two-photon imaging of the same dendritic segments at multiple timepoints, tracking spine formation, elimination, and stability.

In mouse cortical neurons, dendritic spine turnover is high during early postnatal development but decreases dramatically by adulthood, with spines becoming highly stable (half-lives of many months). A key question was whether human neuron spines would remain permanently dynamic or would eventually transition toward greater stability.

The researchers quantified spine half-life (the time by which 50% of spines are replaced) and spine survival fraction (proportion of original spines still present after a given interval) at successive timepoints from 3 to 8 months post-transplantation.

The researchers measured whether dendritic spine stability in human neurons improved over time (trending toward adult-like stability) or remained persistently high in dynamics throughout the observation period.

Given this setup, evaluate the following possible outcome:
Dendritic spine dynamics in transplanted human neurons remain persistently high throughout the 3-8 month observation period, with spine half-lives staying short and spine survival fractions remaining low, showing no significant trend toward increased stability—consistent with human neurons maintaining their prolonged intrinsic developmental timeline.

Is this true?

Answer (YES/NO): NO